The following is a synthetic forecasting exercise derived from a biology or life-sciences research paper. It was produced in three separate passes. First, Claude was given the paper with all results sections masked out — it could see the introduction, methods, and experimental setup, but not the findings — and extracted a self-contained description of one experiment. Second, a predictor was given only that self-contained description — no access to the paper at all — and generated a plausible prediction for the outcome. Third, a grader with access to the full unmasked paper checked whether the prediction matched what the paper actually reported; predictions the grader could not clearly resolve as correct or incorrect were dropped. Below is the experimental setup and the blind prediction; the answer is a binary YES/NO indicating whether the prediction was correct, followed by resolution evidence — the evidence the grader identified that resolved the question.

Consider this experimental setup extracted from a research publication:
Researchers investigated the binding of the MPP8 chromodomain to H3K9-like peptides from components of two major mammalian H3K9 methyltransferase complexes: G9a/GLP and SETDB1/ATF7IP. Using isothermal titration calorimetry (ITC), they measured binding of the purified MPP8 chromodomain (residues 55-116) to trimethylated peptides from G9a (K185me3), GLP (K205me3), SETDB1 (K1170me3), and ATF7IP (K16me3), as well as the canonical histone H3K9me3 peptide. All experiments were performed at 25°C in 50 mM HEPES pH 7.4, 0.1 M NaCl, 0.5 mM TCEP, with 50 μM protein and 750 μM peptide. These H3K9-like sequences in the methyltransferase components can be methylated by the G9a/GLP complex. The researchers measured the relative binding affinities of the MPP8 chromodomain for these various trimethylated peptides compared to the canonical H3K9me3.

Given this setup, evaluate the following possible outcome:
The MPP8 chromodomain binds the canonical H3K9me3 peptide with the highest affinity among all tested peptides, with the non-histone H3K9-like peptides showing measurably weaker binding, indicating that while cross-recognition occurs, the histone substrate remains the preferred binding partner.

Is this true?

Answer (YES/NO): NO